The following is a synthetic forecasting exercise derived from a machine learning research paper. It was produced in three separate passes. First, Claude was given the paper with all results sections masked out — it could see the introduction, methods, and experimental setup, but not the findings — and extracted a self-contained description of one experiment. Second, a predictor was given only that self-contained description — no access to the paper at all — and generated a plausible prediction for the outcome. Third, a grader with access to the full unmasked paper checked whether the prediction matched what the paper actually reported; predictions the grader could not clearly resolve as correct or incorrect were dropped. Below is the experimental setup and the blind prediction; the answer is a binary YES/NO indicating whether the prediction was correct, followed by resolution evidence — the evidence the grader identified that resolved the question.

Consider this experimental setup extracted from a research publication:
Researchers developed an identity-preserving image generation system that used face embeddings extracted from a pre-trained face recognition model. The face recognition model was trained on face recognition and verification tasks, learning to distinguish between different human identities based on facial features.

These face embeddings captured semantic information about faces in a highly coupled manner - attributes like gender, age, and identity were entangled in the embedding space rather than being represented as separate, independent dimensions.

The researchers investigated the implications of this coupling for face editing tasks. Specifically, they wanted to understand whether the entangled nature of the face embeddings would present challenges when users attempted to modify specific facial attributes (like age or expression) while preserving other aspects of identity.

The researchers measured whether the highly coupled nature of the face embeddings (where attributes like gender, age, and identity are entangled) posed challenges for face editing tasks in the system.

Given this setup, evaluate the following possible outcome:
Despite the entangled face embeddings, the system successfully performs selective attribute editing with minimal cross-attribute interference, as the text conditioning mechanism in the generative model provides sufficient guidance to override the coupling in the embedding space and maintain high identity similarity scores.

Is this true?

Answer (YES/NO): NO